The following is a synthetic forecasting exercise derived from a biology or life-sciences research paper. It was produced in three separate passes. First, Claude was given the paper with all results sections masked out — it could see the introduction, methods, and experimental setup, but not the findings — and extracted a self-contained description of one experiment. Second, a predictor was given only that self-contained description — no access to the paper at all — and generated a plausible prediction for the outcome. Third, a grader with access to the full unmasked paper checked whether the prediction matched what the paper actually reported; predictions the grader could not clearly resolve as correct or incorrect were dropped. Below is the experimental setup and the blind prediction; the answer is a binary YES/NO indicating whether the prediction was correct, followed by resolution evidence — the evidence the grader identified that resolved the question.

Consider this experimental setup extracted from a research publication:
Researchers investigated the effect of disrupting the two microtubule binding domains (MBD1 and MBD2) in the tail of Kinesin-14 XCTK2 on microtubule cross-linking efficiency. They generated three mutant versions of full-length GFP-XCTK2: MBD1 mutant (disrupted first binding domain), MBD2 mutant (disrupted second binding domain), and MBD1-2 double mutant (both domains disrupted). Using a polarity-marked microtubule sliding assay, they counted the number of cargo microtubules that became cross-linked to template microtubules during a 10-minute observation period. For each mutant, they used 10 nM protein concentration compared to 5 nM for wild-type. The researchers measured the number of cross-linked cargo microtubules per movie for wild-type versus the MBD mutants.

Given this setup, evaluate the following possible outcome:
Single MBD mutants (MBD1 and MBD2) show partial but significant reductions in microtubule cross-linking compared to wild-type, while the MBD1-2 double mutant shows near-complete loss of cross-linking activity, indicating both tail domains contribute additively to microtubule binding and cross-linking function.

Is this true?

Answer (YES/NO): YES